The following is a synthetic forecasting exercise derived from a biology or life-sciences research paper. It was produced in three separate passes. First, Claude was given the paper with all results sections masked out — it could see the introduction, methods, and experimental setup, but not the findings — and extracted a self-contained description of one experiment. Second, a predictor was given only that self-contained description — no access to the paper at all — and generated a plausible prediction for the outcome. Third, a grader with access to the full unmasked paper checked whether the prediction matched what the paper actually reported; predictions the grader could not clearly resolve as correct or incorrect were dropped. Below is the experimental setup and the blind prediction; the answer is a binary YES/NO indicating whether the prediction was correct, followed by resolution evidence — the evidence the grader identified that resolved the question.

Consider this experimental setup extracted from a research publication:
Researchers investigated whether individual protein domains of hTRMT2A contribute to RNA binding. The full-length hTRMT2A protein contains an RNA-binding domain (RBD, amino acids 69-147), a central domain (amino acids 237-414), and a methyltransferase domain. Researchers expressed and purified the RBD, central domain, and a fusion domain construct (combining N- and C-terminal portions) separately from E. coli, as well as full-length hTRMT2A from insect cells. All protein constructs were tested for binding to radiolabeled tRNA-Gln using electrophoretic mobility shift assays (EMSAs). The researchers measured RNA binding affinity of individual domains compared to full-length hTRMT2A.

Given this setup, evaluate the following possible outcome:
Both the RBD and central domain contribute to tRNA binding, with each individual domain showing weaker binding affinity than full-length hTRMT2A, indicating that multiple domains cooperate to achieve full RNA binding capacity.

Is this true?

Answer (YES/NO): YES